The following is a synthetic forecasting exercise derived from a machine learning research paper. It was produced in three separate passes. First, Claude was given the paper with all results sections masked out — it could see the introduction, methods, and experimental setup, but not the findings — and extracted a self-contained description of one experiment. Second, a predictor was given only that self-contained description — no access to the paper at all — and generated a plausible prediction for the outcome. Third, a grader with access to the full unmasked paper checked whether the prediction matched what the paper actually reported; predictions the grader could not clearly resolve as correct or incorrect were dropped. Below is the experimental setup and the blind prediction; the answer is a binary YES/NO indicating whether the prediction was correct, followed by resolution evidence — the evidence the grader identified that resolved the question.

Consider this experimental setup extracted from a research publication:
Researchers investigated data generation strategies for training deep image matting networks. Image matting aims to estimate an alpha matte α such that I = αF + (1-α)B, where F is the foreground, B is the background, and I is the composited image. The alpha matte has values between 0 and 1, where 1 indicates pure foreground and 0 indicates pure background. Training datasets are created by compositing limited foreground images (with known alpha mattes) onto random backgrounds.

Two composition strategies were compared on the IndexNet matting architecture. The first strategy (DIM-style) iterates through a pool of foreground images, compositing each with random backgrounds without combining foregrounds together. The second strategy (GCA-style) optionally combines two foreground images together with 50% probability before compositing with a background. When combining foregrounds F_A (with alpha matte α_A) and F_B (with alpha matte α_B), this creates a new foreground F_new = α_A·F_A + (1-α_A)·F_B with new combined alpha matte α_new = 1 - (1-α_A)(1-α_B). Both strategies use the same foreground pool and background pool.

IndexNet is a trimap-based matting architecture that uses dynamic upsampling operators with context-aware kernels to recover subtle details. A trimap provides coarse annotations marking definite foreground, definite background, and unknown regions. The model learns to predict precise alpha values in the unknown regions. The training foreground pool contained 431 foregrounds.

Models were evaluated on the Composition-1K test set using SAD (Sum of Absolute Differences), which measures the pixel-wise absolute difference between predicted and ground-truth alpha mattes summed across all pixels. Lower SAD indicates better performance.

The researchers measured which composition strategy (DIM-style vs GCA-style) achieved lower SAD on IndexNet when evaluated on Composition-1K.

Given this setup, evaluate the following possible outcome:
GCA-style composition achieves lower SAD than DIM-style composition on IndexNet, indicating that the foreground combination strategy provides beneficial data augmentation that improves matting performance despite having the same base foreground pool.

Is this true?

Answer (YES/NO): NO